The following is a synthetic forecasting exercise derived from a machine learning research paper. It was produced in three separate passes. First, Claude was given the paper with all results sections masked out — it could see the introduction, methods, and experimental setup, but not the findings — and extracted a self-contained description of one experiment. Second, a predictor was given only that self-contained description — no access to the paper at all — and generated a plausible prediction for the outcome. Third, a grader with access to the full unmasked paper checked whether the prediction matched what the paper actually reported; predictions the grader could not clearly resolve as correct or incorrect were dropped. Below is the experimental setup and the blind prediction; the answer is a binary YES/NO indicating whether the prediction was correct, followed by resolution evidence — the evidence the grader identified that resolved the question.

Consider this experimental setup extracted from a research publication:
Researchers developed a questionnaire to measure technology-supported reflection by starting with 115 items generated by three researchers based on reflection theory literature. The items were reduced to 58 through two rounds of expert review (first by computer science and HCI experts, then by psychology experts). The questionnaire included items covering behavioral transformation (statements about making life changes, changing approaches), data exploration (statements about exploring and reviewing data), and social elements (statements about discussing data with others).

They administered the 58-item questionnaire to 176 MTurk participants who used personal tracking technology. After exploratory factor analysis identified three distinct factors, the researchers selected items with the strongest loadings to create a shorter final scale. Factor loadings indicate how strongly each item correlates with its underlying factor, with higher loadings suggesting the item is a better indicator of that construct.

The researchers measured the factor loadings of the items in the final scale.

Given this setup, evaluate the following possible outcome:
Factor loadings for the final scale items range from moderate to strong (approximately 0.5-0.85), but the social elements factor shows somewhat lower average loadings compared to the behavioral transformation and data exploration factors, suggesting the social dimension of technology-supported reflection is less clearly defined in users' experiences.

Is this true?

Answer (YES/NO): NO